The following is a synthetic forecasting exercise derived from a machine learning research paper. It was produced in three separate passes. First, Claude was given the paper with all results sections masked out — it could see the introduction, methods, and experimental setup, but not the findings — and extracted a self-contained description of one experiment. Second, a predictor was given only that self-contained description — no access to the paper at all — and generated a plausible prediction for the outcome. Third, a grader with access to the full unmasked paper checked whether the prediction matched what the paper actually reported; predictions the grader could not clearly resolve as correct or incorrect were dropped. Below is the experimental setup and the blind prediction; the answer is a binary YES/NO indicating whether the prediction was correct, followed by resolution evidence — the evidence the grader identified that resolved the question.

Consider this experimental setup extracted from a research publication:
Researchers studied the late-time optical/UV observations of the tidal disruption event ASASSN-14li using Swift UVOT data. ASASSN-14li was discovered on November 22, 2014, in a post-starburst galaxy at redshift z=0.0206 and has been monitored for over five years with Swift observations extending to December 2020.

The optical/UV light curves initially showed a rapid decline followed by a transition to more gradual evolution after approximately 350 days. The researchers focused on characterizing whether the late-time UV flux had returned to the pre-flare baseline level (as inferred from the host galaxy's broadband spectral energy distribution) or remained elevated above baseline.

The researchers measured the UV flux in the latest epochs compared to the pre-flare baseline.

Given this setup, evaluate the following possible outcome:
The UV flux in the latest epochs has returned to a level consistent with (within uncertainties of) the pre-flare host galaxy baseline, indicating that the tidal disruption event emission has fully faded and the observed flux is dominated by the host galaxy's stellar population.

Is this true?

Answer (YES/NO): NO